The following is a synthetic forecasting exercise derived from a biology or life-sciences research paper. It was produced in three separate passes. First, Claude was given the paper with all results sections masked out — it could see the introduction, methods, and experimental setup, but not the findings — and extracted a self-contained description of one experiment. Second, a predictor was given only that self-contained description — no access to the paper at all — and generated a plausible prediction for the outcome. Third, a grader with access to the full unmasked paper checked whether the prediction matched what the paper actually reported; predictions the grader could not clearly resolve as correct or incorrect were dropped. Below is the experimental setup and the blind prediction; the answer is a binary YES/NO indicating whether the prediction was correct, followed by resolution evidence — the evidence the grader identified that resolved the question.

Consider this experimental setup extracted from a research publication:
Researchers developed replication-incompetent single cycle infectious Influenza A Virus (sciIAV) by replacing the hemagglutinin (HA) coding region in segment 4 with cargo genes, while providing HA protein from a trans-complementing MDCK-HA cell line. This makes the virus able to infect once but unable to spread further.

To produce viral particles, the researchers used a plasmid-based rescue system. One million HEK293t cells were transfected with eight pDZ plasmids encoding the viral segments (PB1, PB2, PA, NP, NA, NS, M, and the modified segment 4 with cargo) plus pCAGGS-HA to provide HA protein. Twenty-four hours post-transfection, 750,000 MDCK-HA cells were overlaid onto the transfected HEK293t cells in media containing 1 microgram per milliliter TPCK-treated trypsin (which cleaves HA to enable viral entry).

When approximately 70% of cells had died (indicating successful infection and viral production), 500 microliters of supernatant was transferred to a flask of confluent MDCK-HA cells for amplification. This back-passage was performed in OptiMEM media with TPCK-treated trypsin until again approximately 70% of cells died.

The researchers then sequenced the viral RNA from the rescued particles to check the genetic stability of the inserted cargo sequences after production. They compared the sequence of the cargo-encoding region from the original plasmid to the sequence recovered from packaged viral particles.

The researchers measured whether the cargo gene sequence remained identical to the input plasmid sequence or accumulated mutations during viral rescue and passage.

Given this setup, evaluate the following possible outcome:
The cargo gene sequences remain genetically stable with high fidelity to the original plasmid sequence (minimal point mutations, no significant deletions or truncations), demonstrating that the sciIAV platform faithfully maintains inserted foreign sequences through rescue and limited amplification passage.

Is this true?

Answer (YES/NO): YES